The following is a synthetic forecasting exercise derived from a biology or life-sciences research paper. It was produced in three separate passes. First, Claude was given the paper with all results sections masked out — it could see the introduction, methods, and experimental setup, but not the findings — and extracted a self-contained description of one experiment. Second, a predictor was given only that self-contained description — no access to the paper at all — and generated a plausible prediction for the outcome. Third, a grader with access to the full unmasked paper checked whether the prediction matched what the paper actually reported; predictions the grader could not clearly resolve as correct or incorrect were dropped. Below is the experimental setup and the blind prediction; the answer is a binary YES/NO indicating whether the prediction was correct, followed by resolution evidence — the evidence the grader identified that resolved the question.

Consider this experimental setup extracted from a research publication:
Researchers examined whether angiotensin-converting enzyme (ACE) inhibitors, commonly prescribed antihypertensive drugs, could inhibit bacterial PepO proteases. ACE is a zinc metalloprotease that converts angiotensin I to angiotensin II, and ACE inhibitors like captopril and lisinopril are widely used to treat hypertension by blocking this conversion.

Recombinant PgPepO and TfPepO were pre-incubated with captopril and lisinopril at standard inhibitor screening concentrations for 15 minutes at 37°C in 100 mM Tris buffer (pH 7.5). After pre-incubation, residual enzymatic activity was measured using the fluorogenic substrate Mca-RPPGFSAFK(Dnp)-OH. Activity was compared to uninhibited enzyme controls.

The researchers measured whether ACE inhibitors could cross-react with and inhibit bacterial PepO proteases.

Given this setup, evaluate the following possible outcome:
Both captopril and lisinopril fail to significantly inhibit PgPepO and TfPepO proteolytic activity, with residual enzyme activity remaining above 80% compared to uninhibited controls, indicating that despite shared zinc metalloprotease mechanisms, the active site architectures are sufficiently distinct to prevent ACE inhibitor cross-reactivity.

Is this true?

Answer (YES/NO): YES